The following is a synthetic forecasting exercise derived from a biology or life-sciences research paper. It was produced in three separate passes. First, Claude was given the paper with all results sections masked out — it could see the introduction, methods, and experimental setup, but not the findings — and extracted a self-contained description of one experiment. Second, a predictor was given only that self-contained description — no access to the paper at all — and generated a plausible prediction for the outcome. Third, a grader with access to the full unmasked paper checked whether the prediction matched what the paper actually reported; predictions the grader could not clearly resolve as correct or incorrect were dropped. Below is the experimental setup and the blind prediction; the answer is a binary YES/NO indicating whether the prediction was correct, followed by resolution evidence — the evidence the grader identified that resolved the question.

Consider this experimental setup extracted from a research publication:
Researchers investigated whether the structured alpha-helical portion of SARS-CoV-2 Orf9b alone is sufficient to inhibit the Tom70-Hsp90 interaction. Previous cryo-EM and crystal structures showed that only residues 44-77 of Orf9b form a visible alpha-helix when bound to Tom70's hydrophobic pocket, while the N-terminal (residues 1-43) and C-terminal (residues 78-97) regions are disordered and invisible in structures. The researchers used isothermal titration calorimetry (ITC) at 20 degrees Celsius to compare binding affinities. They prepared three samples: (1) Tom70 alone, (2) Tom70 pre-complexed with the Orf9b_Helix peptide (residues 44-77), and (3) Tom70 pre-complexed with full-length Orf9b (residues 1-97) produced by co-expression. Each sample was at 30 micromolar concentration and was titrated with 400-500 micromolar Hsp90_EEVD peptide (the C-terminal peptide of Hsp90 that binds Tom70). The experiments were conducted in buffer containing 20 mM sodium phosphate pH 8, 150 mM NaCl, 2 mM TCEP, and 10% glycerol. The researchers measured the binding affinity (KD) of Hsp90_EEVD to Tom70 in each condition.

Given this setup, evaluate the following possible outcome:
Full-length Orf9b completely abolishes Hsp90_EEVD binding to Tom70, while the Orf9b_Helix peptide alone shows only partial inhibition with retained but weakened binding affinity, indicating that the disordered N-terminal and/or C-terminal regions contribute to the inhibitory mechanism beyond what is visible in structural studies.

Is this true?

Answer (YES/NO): NO